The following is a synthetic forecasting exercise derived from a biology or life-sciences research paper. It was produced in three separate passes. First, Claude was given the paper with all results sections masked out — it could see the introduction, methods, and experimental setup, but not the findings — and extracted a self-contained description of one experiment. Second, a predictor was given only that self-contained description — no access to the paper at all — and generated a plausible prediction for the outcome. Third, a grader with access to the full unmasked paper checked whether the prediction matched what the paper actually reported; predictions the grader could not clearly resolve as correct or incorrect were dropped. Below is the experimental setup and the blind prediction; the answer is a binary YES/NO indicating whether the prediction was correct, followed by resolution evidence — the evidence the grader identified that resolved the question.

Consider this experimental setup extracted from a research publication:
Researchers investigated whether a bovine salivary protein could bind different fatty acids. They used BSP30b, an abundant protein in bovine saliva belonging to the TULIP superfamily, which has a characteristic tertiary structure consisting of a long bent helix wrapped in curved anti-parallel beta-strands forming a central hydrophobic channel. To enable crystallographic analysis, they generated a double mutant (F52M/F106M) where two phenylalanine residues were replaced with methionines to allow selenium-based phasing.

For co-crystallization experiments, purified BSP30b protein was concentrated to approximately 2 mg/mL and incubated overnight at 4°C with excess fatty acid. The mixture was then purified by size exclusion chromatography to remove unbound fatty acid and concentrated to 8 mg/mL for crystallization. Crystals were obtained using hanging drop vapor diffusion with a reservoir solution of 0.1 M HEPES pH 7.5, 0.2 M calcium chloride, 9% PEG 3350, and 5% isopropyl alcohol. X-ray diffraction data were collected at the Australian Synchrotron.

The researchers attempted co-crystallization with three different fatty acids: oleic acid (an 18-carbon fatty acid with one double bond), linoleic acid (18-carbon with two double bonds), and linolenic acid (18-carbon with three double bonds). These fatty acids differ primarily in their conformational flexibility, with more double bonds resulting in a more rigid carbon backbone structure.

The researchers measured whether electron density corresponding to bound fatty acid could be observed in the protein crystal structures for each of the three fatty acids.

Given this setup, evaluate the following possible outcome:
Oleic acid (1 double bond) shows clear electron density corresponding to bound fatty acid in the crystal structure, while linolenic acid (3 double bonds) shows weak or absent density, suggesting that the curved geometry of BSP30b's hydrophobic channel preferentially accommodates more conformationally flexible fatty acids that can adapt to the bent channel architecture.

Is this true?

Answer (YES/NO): YES